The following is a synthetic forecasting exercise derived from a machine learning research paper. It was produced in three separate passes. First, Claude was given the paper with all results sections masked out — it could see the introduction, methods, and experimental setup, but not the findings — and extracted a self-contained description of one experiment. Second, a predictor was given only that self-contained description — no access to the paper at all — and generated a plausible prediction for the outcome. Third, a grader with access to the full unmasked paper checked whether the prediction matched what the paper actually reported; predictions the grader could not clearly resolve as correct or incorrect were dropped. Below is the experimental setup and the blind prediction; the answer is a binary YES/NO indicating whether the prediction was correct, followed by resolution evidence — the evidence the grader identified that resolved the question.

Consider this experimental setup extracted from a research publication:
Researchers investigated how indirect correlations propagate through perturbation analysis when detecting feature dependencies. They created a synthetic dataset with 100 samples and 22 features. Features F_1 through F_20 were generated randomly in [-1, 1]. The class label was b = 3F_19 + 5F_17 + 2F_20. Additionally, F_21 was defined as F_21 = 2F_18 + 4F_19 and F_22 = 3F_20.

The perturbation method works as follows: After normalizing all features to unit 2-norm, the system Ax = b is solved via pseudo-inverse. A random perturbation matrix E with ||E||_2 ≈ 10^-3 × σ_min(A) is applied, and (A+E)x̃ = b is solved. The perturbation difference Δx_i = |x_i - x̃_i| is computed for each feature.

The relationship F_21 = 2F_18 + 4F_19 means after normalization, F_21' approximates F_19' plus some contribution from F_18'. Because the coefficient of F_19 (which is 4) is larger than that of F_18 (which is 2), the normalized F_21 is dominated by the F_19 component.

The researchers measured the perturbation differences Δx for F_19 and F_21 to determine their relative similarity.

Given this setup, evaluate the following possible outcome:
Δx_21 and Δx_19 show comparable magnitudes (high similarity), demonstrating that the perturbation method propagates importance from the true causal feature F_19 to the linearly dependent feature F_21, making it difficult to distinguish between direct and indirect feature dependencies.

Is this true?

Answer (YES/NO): YES